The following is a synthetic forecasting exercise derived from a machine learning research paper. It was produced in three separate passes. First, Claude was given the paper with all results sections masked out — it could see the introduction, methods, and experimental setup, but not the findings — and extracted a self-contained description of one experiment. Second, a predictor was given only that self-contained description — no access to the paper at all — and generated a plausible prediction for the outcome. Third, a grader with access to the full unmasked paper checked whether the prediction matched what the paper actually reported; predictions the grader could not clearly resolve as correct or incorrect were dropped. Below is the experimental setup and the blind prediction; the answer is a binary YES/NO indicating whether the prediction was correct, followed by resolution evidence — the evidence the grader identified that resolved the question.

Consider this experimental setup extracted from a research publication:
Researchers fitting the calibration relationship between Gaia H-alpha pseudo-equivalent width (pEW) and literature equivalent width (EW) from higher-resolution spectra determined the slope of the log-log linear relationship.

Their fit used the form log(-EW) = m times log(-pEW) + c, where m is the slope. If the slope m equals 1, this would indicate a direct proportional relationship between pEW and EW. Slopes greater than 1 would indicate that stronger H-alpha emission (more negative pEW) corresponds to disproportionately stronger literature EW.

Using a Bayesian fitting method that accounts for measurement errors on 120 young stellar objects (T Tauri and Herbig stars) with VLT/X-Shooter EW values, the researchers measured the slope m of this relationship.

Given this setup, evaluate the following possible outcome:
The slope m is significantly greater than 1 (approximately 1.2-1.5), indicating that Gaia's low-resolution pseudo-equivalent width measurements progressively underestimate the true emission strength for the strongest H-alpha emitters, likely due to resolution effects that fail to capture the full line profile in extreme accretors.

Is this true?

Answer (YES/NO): NO